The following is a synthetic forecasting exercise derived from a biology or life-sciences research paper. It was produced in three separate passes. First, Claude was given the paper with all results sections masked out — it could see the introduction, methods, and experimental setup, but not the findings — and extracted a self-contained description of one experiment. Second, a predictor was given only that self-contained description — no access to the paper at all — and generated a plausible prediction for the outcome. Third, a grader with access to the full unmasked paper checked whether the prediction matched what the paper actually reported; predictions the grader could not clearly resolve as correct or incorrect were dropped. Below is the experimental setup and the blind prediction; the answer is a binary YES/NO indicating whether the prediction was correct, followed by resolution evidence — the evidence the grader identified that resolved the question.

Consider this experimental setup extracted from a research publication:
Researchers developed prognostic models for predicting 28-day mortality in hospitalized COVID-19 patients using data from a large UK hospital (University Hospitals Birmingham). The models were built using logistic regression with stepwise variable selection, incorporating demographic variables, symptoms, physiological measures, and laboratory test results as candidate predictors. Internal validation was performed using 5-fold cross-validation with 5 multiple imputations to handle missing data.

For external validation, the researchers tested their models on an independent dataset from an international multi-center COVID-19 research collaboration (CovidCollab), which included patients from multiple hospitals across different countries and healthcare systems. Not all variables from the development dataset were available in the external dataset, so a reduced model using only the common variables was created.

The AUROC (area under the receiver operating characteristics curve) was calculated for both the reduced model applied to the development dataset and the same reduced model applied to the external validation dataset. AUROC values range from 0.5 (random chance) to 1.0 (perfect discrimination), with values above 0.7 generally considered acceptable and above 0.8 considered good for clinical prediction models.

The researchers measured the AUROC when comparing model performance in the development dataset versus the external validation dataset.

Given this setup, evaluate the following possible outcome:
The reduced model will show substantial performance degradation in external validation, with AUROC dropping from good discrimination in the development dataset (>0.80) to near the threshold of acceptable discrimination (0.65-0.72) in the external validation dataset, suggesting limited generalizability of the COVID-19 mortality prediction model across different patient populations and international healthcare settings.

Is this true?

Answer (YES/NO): NO